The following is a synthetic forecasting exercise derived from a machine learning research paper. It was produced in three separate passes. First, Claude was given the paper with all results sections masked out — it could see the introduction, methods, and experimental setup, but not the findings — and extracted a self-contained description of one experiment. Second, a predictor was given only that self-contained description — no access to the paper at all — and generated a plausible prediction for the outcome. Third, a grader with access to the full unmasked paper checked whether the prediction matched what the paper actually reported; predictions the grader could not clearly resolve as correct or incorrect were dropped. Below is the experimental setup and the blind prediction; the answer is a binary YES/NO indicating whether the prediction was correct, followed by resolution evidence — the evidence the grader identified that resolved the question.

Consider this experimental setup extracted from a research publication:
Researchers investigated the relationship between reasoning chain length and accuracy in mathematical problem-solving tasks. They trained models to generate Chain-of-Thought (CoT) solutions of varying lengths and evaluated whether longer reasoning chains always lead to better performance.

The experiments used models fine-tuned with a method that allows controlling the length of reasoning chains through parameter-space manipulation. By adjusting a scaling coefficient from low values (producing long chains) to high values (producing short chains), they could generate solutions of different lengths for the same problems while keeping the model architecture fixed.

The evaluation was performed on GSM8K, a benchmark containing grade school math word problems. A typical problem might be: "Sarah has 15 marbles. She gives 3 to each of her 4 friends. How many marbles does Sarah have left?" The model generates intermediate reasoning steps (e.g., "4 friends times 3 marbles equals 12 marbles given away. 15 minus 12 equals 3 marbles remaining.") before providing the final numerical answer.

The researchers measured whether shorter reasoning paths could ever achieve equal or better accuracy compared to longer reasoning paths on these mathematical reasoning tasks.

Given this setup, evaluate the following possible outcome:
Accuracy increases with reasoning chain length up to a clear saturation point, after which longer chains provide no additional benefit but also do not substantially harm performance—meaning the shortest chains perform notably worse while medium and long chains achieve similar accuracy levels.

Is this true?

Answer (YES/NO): NO